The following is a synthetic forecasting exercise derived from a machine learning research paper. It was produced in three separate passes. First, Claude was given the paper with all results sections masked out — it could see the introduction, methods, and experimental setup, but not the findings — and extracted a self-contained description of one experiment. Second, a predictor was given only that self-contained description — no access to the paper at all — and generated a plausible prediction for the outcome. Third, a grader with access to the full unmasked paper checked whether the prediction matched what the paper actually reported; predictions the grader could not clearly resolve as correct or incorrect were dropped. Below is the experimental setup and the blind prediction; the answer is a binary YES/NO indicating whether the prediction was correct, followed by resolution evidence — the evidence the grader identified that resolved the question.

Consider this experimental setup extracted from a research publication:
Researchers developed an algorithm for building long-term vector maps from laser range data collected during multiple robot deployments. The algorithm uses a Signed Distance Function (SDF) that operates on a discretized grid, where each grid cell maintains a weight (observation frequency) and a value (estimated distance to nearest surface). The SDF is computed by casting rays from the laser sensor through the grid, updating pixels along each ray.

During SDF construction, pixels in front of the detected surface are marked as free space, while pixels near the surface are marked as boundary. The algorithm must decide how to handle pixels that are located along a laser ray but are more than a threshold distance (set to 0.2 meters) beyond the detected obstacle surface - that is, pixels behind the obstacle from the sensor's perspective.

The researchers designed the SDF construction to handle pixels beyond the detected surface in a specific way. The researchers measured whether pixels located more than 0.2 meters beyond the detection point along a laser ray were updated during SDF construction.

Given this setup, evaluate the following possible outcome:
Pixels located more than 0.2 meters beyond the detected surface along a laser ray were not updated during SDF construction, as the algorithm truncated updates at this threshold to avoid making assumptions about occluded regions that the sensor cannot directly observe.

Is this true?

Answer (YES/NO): YES